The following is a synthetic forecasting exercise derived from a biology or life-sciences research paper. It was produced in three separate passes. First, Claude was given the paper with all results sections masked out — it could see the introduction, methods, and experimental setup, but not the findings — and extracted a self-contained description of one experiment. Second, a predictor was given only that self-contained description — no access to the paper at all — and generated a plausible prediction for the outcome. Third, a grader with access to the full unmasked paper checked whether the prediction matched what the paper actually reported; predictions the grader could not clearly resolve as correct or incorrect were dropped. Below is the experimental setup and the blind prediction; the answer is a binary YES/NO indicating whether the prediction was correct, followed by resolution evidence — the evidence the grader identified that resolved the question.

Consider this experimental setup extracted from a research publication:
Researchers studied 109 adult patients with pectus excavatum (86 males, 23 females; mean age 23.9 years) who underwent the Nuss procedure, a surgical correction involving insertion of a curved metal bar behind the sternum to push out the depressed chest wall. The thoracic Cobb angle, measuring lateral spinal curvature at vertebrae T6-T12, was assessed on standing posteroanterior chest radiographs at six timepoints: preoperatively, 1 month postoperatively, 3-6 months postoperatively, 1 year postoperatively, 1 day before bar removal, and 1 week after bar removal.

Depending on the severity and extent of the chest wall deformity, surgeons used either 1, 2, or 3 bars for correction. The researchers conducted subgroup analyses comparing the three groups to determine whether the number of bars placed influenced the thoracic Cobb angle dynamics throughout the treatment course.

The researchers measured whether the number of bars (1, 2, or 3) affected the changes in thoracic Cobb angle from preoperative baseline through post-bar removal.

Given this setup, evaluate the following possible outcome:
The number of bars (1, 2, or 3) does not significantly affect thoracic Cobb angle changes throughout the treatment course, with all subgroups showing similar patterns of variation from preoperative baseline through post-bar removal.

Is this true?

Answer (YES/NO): NO